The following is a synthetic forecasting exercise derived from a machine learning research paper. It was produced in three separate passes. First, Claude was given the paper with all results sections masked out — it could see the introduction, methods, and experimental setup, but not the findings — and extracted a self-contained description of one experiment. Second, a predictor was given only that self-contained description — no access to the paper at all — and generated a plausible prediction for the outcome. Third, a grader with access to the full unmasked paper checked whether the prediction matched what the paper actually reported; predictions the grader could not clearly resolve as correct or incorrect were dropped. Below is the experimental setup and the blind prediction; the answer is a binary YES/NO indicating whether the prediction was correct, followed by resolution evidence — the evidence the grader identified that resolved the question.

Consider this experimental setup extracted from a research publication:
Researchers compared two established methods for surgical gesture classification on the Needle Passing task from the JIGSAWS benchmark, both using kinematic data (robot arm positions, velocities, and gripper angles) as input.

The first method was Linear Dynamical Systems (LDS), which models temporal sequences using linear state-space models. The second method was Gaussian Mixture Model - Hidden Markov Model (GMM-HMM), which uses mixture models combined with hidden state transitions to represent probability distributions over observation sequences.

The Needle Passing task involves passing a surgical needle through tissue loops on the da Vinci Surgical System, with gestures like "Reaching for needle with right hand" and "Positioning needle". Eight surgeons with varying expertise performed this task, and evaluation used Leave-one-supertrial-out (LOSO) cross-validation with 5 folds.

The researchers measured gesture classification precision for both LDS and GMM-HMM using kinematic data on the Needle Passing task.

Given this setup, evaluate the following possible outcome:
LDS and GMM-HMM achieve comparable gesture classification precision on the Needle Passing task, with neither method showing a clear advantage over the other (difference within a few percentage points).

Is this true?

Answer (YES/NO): NO